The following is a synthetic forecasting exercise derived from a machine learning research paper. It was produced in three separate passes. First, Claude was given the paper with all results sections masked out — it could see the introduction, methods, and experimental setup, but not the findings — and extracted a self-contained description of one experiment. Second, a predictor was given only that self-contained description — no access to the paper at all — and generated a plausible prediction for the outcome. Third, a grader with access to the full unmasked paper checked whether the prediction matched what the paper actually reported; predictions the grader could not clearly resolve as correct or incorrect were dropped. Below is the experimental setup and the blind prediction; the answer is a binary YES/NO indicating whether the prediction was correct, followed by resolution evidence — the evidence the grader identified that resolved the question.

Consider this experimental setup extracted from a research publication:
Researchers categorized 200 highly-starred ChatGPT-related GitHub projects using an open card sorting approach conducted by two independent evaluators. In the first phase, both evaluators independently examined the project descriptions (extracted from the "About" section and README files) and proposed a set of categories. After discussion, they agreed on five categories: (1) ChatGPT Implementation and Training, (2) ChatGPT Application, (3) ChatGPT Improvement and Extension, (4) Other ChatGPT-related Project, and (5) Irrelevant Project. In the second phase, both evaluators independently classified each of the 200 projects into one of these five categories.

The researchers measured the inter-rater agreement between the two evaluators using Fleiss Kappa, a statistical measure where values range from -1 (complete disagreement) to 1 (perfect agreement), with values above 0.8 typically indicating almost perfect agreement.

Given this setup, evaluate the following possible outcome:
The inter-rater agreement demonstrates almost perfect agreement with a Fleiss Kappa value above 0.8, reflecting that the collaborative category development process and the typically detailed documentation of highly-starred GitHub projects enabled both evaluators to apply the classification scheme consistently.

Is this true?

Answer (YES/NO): YES